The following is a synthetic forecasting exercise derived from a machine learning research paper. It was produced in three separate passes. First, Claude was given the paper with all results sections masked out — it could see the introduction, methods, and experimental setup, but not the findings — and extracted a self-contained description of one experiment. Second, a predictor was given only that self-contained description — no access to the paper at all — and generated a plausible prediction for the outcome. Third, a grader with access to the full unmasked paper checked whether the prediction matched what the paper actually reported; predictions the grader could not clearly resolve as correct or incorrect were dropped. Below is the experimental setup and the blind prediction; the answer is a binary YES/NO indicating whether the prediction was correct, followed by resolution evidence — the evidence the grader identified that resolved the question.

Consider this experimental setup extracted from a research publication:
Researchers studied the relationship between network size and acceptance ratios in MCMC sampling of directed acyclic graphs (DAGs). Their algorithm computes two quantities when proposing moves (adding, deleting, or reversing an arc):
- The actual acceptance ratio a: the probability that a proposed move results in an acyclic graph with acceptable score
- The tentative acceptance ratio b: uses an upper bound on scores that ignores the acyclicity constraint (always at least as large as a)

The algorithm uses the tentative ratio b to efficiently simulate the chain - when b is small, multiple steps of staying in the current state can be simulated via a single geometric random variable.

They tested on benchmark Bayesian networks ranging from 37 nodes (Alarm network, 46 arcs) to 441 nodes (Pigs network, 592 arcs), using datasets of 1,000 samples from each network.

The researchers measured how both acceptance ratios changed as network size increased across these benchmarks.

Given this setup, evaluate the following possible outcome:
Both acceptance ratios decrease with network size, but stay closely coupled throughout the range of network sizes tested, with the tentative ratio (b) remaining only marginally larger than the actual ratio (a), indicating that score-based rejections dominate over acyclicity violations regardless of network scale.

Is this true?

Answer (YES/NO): NO